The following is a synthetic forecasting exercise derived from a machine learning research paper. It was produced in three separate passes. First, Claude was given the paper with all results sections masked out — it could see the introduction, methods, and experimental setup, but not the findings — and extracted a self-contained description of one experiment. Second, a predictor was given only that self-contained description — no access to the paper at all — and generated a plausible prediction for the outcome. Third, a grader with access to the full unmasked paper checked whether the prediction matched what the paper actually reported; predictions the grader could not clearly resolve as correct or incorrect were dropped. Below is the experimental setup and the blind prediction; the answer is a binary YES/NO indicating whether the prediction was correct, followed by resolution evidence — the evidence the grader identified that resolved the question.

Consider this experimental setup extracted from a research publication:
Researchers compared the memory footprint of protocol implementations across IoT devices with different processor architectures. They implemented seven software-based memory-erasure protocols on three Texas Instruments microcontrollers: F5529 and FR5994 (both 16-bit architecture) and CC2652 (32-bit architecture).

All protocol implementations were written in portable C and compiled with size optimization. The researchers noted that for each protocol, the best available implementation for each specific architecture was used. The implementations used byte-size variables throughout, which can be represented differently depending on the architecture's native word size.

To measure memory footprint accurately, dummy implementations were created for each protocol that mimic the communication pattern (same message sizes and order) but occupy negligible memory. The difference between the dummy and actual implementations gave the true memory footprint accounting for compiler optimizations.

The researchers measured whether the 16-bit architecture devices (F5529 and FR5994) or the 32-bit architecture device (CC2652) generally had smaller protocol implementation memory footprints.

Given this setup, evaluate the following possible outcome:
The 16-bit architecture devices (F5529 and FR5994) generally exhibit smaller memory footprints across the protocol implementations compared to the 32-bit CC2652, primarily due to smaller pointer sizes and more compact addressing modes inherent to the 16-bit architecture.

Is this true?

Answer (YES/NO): NO